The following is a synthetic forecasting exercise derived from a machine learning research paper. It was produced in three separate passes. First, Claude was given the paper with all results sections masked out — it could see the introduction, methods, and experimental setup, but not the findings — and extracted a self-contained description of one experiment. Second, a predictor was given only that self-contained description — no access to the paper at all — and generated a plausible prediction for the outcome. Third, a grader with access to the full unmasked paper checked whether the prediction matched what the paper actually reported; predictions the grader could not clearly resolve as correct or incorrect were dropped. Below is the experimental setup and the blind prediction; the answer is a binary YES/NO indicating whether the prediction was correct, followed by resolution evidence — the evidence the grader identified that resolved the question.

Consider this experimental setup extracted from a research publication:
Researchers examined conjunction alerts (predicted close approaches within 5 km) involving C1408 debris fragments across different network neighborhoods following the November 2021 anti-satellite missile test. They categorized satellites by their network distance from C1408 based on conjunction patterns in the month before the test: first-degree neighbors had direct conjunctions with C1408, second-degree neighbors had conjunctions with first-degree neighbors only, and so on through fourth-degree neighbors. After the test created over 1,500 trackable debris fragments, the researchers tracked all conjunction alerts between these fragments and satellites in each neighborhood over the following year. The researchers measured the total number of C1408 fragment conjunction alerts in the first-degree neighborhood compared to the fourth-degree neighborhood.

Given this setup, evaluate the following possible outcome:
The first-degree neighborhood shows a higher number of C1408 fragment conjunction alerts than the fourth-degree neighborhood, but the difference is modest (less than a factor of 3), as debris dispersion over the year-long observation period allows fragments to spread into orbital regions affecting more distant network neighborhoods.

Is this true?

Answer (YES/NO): NO